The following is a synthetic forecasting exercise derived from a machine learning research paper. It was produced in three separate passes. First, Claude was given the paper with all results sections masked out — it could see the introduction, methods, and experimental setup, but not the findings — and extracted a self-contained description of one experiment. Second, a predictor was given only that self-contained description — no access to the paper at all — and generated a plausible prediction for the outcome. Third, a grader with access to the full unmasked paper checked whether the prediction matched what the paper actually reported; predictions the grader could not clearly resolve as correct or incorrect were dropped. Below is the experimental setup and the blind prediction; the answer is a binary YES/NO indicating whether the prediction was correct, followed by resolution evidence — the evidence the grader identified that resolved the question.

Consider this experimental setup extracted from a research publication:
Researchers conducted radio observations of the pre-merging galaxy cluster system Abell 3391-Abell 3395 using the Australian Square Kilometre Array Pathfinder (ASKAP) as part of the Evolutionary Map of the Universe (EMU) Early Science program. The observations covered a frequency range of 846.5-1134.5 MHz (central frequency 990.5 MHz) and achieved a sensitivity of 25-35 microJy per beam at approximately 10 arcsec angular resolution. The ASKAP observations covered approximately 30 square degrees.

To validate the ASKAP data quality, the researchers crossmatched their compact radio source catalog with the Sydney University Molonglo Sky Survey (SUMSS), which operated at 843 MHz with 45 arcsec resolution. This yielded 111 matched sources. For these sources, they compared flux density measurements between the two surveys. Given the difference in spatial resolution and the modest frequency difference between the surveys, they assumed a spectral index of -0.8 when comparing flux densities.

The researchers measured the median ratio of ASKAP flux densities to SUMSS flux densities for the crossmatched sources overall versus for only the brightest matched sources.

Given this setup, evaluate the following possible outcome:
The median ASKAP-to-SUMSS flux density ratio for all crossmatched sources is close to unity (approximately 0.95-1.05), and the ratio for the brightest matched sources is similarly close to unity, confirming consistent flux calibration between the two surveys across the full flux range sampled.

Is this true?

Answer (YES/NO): NO